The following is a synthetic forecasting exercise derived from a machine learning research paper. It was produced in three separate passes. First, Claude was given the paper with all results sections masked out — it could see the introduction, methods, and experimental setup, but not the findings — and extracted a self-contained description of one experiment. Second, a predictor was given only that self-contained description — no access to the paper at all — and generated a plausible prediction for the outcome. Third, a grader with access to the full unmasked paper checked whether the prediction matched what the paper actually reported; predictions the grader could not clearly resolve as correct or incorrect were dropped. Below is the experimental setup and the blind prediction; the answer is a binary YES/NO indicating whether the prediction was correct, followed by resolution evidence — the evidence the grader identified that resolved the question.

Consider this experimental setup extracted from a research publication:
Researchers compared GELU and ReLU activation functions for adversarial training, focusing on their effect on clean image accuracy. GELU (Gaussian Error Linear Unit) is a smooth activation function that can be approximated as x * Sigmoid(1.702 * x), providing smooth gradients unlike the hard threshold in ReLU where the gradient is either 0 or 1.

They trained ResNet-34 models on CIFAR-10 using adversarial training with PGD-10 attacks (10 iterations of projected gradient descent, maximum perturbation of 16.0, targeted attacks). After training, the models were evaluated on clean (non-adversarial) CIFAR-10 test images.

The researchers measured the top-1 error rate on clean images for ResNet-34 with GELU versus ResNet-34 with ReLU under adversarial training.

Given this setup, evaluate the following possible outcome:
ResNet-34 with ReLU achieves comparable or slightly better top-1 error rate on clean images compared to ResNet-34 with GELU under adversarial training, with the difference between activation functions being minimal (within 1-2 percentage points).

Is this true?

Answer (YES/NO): NO